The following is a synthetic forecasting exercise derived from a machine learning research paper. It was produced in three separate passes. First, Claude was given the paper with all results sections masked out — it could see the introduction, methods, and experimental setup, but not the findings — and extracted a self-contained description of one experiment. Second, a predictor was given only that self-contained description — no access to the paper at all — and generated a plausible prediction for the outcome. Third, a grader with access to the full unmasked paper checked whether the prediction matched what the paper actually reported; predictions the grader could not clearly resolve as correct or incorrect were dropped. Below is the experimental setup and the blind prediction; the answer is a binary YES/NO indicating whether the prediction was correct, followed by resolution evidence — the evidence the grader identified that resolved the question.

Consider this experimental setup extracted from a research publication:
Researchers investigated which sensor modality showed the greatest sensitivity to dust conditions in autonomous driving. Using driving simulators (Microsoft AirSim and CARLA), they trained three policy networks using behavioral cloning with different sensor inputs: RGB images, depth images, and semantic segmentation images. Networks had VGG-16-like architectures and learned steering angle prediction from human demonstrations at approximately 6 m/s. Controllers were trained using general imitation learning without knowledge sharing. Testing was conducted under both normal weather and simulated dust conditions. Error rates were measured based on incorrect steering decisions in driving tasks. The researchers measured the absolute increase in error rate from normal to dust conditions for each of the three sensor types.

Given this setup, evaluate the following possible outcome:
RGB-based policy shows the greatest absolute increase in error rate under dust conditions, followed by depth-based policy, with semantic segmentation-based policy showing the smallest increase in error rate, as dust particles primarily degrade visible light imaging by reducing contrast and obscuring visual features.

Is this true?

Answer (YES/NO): NO